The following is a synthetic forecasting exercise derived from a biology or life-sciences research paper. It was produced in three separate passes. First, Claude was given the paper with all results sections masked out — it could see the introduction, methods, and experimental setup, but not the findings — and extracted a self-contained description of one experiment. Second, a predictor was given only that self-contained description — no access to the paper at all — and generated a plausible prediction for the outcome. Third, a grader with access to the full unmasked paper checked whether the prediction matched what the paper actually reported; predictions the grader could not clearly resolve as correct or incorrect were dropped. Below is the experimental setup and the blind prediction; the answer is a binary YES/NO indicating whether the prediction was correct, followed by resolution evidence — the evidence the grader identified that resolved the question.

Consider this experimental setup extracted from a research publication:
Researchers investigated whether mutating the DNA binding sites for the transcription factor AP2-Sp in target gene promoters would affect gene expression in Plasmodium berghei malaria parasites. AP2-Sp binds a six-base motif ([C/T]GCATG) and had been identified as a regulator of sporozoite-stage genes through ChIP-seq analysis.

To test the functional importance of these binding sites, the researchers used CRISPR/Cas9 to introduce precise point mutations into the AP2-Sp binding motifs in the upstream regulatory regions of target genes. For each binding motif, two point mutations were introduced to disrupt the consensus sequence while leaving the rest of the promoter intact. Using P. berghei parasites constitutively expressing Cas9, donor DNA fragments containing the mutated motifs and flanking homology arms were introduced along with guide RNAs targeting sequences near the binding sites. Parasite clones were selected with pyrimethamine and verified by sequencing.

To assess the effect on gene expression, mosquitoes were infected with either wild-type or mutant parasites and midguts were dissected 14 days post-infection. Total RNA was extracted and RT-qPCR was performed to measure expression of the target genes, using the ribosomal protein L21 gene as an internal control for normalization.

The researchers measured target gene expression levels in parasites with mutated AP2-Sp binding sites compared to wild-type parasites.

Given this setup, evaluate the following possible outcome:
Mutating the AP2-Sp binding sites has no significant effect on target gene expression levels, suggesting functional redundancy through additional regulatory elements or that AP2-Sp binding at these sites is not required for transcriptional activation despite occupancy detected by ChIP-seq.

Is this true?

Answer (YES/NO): NO